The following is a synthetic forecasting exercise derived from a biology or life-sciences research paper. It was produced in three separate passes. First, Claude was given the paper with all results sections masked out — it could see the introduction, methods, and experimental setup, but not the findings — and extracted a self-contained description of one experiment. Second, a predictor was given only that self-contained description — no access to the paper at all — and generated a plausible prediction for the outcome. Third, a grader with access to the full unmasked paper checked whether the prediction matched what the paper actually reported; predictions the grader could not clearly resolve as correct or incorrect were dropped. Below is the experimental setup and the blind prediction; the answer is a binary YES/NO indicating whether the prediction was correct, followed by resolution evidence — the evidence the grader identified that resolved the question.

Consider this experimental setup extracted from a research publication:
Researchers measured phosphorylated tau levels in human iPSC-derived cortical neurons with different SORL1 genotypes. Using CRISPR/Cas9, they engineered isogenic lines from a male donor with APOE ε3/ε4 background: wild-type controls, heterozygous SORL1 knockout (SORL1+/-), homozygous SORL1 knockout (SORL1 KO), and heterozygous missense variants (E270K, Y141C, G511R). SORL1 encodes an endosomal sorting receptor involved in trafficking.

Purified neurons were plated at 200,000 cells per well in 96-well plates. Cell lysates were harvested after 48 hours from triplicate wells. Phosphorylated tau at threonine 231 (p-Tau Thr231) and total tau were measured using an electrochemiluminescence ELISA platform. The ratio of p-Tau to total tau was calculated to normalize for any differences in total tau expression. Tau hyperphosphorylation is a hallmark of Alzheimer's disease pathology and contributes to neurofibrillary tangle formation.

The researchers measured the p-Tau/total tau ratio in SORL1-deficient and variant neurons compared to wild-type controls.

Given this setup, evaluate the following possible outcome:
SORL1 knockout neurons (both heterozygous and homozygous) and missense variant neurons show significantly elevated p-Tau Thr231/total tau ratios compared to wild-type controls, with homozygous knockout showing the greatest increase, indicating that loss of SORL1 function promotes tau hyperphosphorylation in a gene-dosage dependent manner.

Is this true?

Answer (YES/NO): NO